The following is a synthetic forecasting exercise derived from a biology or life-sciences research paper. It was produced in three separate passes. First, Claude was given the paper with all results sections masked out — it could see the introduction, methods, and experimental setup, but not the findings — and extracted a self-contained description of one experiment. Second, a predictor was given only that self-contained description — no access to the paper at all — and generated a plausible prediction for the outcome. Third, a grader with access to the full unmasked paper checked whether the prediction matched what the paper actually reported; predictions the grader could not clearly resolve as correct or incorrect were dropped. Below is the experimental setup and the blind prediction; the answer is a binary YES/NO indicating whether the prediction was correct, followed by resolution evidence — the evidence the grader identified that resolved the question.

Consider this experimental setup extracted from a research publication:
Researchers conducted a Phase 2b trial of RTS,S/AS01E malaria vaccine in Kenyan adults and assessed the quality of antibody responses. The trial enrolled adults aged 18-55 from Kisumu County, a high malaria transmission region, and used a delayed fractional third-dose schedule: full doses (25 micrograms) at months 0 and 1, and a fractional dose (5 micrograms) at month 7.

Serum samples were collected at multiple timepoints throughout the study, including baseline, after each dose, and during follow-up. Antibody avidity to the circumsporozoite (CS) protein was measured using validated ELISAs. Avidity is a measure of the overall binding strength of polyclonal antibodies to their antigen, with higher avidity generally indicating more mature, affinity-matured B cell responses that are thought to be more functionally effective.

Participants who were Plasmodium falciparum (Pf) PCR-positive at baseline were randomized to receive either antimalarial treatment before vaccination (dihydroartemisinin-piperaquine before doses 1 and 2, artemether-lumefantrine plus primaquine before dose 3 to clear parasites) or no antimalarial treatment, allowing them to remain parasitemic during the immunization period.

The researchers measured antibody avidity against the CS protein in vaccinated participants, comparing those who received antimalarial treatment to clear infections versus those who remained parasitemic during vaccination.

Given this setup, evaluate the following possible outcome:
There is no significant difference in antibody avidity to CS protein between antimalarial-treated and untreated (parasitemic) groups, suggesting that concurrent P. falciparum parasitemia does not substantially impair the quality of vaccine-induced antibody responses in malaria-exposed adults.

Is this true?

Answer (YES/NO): YES